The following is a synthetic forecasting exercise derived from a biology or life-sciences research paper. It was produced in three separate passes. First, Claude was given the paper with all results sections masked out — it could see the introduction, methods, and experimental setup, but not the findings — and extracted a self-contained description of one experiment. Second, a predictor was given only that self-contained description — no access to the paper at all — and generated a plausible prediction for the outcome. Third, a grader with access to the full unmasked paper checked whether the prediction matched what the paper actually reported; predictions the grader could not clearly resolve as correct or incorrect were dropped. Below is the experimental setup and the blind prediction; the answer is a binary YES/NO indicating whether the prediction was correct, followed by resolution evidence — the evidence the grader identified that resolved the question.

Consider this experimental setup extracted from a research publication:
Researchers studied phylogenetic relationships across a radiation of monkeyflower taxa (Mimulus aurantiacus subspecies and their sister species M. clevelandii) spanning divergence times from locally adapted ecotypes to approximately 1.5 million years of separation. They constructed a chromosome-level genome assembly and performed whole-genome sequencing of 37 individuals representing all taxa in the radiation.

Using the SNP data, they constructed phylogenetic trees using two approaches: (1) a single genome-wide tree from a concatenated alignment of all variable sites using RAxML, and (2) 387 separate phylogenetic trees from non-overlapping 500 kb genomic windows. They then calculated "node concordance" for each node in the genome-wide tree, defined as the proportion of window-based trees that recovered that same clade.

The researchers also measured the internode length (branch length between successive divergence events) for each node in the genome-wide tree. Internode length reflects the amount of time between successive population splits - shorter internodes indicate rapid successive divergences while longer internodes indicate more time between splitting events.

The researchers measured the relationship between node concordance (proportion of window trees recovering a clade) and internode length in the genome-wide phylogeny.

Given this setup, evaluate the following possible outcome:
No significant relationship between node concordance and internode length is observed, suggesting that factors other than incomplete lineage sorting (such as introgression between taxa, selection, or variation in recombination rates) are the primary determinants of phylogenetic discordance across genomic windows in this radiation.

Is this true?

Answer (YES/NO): NO